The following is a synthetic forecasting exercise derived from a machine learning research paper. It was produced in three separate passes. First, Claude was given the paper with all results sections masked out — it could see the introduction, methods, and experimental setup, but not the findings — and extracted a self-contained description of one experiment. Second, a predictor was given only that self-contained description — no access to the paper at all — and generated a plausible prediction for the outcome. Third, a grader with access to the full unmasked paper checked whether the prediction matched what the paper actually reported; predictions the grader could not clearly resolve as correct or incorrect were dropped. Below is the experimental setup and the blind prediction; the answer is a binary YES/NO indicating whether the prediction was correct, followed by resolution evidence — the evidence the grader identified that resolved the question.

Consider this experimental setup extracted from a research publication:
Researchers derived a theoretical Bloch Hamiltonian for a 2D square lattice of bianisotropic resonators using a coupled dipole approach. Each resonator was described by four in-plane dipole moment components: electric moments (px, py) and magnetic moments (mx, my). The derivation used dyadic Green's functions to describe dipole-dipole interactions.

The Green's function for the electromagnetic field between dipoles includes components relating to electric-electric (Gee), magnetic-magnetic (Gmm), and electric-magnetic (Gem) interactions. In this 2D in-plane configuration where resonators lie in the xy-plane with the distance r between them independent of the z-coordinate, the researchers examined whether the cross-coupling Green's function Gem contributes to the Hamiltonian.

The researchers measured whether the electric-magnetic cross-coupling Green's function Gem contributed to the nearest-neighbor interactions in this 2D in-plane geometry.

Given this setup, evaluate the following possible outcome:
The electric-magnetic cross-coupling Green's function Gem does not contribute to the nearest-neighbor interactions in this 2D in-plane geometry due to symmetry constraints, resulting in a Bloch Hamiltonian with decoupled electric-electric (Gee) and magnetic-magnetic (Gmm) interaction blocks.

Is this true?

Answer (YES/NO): YES